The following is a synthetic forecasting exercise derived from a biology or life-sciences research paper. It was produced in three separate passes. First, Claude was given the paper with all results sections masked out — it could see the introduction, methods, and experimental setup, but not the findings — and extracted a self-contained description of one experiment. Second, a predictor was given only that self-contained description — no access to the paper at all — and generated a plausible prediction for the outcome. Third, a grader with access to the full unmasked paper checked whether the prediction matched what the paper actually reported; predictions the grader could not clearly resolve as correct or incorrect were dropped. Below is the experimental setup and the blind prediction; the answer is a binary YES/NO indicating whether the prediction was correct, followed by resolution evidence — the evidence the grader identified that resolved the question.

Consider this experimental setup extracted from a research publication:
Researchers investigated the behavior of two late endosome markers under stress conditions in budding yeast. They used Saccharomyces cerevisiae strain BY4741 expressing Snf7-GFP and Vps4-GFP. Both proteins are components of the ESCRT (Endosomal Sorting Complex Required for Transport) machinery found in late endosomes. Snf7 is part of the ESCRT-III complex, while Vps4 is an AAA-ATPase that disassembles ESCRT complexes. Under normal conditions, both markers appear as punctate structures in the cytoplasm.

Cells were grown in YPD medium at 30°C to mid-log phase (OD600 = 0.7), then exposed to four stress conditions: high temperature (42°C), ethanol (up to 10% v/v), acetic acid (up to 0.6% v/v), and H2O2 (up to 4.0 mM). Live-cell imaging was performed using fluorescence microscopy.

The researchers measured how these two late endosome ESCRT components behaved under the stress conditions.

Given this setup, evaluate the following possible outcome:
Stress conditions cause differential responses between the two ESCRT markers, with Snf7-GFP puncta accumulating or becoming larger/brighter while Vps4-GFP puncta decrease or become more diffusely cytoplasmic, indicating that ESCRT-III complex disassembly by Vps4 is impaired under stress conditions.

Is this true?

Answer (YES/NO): NO